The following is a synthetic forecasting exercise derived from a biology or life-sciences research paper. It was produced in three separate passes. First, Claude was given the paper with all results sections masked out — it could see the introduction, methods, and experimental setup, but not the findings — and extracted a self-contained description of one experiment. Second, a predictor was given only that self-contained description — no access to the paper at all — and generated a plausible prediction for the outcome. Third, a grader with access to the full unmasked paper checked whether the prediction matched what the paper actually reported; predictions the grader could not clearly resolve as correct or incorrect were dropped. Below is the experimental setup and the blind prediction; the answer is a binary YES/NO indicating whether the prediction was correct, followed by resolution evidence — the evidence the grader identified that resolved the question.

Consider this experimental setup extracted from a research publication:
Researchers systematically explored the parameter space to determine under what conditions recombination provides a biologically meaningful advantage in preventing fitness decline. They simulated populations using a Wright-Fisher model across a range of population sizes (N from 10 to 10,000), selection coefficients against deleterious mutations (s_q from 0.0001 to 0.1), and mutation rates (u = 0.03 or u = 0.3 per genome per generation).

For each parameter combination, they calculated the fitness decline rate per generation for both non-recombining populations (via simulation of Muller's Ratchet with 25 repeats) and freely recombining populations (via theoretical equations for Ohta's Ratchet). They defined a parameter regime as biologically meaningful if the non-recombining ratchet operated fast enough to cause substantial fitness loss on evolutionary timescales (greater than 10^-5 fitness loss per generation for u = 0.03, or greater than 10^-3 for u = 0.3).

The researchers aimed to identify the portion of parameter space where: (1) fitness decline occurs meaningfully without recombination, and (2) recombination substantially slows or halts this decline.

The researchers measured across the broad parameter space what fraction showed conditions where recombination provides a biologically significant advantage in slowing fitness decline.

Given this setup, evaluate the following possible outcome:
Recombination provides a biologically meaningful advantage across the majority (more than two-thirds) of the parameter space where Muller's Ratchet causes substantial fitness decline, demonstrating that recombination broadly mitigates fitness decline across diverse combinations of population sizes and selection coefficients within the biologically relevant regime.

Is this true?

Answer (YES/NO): NO